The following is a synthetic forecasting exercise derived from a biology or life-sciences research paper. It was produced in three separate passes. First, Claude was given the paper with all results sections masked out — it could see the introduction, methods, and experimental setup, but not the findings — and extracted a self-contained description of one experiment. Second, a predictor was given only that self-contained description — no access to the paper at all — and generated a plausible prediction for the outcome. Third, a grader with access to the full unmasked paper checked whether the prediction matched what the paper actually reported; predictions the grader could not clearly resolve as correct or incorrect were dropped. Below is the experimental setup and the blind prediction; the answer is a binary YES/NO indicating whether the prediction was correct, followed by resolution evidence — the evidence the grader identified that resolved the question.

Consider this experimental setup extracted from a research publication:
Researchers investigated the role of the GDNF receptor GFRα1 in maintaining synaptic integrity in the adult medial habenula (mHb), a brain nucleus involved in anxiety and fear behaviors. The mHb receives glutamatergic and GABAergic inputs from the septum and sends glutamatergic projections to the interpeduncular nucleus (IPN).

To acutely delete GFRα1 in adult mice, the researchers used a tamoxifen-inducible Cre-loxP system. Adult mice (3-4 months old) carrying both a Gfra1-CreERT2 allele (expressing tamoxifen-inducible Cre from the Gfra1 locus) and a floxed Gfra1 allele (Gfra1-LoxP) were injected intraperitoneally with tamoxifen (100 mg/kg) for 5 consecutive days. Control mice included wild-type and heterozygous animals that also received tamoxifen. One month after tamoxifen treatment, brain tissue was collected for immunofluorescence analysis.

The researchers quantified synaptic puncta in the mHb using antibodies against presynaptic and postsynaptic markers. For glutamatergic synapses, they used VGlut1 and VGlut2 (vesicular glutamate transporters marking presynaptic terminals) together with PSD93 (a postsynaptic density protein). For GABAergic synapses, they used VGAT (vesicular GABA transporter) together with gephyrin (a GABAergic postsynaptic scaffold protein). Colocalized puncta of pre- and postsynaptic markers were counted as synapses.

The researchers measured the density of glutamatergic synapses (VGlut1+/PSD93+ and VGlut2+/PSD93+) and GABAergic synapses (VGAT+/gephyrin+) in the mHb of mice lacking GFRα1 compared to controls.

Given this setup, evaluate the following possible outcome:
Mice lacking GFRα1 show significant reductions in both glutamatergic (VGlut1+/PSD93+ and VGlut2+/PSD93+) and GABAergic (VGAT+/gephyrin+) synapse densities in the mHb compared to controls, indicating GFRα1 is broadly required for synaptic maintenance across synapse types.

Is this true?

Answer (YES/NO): NO